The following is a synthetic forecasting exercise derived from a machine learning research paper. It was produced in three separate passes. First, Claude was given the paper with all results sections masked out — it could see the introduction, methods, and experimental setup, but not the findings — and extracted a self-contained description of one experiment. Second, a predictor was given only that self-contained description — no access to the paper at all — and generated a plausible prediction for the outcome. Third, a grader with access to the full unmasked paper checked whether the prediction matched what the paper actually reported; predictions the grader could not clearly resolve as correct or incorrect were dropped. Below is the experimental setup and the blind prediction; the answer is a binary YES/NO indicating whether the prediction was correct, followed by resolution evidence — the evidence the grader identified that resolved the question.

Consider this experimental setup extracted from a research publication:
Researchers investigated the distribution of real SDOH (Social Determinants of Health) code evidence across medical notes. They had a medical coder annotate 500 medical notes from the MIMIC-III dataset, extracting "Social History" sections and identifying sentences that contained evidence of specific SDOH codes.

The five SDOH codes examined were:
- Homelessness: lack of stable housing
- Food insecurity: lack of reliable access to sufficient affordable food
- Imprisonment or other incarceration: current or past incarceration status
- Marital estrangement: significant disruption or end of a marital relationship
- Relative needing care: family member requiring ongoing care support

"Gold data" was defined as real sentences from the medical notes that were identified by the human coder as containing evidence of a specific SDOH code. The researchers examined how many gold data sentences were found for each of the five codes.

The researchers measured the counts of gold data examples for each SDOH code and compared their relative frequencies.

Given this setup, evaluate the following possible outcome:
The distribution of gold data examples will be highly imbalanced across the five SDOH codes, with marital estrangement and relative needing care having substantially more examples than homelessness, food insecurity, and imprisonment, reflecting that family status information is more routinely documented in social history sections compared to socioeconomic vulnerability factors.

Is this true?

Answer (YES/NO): NO